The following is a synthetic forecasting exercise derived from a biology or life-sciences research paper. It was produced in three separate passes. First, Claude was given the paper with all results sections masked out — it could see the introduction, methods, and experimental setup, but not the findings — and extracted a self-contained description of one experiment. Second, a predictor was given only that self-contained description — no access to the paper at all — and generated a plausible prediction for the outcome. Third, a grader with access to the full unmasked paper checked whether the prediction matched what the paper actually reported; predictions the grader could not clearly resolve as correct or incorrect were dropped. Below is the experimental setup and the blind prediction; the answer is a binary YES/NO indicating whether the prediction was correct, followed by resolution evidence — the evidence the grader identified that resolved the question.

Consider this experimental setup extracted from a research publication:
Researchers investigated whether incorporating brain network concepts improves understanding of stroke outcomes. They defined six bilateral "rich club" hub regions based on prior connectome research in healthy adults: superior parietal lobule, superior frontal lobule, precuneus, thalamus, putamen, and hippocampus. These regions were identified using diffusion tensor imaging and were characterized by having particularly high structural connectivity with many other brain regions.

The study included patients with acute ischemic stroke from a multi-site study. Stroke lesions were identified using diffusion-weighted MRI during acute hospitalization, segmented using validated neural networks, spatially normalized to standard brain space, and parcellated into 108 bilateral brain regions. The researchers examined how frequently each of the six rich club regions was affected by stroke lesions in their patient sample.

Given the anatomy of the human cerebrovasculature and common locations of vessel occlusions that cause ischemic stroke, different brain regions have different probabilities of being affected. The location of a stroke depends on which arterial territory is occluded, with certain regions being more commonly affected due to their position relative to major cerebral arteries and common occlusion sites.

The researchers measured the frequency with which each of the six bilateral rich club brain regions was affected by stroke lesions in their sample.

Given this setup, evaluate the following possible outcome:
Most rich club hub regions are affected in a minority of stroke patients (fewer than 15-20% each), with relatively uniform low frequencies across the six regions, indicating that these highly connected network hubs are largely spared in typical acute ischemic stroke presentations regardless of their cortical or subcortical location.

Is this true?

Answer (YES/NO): NO